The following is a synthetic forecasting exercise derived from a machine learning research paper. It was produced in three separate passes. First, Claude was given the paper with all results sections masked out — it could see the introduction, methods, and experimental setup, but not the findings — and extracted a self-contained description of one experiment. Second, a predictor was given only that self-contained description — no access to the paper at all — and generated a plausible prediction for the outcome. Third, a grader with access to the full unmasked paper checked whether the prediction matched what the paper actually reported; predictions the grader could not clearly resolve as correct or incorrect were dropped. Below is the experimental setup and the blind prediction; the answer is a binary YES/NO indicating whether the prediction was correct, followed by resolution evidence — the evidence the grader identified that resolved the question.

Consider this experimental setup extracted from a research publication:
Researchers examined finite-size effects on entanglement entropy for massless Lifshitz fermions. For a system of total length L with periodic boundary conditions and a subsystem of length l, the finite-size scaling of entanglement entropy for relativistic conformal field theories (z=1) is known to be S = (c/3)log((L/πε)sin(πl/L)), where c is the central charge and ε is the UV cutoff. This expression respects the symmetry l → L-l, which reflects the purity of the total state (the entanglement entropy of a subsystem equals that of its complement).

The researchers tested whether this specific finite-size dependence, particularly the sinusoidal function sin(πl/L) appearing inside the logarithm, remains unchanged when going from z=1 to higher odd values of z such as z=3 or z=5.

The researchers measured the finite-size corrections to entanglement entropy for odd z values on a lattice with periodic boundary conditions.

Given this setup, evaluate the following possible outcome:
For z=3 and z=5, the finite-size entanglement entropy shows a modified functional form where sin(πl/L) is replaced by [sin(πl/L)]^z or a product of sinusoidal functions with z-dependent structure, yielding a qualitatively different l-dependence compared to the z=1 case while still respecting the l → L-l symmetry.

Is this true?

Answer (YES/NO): NO